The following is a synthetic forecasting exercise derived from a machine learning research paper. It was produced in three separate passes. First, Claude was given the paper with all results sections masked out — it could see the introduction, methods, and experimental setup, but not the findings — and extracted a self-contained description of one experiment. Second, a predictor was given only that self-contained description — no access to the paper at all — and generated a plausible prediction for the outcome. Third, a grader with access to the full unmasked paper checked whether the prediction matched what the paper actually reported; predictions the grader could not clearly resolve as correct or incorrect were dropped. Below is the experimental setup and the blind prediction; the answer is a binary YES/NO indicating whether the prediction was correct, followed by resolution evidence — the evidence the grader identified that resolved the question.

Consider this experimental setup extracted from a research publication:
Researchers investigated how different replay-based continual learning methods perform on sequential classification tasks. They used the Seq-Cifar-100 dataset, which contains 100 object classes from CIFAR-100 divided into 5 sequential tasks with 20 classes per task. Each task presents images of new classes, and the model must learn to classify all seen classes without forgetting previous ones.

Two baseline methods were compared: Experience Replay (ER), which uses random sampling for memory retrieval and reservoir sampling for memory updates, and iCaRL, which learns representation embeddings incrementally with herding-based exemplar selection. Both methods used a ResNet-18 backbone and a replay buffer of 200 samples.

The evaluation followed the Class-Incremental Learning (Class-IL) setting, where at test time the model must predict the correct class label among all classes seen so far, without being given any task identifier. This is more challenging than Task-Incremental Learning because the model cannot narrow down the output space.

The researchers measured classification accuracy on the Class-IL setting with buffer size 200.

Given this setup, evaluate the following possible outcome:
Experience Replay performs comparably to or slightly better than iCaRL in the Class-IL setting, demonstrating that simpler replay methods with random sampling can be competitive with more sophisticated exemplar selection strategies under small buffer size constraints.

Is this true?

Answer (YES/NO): NO